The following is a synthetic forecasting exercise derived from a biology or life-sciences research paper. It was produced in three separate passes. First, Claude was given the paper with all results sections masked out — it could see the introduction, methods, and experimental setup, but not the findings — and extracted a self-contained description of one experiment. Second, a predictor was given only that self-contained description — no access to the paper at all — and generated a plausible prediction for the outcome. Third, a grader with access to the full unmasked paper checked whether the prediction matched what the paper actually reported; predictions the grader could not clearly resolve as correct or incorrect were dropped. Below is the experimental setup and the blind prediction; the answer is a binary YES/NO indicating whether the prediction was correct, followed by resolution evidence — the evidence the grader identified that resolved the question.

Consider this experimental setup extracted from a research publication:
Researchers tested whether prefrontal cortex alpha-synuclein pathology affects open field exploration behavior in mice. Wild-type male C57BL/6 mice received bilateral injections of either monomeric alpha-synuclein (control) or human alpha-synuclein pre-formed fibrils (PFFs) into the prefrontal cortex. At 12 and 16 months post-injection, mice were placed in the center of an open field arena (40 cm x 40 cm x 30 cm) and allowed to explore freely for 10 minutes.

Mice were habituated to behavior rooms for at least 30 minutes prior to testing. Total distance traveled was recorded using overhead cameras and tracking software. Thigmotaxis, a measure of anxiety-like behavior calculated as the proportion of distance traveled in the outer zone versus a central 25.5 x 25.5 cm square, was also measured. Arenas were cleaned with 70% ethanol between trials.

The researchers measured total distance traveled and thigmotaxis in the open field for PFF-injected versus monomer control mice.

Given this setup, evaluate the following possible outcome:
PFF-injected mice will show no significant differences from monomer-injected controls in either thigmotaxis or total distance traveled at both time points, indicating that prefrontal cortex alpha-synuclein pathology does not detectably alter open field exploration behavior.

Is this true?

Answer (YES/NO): NO